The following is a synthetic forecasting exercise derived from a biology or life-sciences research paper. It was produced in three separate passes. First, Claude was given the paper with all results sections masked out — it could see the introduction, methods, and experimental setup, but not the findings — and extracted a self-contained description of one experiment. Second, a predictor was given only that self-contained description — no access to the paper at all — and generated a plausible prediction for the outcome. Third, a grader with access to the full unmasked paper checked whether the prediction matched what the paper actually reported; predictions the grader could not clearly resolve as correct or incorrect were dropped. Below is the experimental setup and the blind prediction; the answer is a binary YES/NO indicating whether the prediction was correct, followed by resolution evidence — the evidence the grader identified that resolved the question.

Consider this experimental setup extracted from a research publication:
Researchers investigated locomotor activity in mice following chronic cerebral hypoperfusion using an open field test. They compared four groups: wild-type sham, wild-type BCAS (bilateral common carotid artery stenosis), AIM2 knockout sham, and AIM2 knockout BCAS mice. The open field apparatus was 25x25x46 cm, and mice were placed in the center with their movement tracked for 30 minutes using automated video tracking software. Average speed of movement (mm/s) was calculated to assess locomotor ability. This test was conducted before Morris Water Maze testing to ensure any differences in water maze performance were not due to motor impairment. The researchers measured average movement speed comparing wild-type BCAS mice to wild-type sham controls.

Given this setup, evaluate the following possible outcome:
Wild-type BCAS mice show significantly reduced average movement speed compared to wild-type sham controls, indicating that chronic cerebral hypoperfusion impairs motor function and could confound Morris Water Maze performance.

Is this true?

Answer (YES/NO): NO